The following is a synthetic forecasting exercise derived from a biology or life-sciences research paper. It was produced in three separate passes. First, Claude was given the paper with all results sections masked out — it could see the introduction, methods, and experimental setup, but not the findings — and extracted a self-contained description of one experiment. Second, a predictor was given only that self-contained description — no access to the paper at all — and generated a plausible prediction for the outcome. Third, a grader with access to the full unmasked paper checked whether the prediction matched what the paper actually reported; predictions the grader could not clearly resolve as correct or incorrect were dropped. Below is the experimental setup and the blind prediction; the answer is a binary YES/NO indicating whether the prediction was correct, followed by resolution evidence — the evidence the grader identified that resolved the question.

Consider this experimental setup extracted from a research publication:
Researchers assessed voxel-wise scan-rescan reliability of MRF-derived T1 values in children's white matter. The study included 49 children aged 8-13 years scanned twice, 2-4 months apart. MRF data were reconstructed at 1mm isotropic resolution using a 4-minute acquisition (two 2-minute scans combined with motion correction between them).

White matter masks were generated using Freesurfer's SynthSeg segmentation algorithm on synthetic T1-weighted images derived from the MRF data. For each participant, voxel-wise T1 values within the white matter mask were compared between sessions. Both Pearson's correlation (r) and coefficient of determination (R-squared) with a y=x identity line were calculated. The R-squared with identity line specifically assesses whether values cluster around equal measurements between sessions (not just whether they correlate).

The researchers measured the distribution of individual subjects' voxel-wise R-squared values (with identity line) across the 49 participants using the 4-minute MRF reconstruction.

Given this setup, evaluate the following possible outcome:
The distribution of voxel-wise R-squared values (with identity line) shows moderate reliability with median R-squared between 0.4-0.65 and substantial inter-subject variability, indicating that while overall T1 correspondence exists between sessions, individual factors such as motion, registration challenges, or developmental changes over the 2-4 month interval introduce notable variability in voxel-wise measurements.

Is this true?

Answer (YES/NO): NO